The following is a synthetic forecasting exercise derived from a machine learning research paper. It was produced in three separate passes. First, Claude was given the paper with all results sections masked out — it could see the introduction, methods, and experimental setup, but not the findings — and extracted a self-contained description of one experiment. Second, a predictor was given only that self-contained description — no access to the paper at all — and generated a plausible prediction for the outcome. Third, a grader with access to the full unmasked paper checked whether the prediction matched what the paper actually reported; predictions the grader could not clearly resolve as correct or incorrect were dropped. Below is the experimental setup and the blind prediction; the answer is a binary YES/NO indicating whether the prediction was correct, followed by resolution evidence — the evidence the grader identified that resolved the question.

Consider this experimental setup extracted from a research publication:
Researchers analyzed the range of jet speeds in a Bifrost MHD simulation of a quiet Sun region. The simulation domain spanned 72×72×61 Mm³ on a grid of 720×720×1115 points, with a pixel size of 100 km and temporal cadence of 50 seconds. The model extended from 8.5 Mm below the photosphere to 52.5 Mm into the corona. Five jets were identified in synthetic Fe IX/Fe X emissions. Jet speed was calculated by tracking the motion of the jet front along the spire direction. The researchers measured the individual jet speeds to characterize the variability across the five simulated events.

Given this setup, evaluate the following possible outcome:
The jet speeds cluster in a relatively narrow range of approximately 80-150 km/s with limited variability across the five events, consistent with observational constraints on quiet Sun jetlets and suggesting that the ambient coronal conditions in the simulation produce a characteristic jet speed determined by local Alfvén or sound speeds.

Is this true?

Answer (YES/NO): NO